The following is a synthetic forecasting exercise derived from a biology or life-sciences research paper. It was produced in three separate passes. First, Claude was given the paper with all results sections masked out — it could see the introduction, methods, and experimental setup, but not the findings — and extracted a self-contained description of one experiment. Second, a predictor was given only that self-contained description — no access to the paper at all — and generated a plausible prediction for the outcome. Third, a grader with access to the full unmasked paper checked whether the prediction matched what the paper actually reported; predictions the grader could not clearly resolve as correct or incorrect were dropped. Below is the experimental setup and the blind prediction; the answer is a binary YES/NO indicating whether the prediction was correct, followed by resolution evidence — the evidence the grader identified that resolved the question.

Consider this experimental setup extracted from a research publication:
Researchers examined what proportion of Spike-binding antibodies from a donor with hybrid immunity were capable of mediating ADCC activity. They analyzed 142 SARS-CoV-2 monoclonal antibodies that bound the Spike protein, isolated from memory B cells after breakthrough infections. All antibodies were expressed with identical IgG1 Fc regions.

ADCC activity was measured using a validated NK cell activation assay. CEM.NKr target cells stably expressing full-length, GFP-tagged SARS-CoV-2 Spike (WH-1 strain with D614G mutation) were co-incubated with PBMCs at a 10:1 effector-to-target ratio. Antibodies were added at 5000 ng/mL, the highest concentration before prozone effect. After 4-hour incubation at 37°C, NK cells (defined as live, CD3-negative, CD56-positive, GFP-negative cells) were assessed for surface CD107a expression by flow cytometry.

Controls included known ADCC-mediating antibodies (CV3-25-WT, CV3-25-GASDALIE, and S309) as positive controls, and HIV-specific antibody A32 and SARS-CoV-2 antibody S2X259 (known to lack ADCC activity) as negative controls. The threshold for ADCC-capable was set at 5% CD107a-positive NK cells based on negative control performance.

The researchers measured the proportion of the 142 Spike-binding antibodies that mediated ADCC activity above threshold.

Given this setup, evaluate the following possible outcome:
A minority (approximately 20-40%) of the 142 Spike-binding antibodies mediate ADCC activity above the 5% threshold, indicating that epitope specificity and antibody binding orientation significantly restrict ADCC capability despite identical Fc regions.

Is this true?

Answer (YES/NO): NO